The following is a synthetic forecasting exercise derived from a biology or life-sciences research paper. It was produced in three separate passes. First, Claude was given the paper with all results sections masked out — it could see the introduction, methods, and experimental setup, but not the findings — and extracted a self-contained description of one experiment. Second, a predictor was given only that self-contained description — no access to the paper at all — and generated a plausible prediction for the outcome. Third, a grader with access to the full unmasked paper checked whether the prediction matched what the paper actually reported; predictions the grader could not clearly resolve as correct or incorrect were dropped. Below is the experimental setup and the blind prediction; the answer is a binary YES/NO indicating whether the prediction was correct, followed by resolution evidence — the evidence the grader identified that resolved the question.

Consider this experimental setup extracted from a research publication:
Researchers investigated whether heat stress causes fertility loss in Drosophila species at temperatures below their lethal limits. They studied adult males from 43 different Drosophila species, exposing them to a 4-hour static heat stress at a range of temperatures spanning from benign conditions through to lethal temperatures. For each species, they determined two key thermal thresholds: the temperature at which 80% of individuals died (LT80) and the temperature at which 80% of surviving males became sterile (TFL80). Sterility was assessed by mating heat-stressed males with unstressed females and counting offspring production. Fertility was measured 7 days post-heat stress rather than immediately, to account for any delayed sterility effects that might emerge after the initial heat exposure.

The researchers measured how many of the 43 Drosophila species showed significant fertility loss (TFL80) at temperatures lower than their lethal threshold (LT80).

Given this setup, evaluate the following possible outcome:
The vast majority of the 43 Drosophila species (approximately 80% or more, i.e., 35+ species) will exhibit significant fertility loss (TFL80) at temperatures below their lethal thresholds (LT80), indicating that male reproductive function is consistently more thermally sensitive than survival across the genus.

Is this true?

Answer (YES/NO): NO